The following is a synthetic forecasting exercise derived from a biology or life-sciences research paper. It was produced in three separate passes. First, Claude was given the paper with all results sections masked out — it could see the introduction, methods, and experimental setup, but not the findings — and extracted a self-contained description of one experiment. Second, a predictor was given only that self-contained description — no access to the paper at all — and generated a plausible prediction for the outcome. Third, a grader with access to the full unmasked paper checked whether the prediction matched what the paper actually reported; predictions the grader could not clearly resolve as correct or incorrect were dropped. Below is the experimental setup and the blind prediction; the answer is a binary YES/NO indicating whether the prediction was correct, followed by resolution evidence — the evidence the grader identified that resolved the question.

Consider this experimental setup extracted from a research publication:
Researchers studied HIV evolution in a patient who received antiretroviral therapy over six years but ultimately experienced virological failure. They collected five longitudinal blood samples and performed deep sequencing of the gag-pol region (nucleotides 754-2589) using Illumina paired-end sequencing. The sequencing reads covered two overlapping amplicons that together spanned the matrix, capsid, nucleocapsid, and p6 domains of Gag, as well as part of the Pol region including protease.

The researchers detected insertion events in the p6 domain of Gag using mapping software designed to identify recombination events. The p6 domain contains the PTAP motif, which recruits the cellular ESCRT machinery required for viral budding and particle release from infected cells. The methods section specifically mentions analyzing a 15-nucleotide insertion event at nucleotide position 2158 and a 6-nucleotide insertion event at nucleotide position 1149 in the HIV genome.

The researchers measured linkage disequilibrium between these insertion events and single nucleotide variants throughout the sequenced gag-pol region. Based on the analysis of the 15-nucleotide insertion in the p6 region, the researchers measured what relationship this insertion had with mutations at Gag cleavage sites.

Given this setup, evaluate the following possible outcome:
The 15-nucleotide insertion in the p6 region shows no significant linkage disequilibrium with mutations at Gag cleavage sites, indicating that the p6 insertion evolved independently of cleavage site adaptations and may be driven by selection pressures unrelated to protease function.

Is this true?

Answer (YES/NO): NO